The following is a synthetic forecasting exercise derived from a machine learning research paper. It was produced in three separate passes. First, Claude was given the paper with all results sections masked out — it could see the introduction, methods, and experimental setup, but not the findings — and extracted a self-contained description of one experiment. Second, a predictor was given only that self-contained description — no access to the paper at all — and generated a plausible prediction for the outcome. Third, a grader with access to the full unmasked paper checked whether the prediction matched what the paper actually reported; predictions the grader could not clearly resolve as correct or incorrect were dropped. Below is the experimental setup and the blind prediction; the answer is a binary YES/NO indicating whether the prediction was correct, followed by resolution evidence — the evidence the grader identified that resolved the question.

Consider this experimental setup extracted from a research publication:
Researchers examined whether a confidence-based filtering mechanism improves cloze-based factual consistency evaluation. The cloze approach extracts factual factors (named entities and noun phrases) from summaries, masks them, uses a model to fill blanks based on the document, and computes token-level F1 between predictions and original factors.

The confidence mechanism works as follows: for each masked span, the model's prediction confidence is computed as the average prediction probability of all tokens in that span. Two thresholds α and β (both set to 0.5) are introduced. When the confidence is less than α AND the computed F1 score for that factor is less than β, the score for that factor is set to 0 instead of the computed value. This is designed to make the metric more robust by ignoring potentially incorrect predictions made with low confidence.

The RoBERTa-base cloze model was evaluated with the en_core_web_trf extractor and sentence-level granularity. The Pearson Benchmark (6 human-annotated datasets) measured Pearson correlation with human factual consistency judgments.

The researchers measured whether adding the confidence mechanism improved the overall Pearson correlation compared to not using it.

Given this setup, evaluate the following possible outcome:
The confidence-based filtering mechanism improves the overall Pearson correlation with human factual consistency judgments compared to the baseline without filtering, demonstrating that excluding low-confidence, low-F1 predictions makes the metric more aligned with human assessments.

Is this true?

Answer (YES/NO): YES